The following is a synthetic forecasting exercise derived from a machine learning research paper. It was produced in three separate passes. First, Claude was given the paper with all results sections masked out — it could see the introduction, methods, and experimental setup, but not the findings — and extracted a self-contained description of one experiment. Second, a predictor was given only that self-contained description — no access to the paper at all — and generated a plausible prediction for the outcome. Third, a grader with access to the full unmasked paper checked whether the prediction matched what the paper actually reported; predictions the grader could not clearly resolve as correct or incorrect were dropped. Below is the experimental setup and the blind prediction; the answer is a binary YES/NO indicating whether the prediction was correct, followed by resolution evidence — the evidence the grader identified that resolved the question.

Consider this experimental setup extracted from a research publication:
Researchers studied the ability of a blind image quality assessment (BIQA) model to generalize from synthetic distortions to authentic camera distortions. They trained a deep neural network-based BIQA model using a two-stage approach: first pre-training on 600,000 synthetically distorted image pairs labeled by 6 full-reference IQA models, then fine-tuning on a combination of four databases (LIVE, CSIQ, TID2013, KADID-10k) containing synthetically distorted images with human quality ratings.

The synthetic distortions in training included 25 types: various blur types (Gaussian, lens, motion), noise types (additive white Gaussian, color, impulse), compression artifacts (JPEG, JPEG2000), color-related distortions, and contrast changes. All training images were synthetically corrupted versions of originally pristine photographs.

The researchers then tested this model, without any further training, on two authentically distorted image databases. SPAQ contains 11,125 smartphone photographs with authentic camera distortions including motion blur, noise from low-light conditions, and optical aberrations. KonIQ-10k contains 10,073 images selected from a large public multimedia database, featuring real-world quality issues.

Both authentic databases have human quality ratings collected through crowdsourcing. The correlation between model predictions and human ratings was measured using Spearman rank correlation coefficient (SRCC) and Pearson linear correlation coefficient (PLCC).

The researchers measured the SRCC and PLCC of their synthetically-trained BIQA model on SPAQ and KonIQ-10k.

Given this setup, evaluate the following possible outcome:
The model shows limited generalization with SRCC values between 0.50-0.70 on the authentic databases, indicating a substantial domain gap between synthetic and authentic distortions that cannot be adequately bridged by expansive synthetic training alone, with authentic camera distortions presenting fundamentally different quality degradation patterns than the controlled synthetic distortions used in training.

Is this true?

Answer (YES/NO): NO